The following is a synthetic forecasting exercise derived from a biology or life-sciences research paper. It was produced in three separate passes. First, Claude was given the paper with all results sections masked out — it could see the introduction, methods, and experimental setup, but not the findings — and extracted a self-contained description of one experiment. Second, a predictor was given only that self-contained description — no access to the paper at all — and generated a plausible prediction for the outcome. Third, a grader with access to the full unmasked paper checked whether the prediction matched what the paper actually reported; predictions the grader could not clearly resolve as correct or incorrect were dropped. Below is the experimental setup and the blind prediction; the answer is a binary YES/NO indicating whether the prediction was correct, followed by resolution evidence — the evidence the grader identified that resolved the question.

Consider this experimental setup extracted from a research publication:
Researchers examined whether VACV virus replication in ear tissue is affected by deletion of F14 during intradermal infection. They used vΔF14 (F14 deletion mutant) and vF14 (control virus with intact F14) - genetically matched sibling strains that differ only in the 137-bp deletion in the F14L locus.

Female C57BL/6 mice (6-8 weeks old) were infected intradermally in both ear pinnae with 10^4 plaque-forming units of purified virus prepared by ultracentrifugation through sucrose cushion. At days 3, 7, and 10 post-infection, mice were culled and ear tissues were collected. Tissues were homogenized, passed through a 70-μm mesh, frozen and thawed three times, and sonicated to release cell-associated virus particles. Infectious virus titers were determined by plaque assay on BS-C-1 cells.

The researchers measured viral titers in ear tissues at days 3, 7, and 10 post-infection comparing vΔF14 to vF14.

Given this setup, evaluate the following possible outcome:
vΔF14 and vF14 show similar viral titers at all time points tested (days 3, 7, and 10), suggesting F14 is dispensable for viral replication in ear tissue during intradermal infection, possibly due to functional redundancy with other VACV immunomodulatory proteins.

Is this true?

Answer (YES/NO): NO